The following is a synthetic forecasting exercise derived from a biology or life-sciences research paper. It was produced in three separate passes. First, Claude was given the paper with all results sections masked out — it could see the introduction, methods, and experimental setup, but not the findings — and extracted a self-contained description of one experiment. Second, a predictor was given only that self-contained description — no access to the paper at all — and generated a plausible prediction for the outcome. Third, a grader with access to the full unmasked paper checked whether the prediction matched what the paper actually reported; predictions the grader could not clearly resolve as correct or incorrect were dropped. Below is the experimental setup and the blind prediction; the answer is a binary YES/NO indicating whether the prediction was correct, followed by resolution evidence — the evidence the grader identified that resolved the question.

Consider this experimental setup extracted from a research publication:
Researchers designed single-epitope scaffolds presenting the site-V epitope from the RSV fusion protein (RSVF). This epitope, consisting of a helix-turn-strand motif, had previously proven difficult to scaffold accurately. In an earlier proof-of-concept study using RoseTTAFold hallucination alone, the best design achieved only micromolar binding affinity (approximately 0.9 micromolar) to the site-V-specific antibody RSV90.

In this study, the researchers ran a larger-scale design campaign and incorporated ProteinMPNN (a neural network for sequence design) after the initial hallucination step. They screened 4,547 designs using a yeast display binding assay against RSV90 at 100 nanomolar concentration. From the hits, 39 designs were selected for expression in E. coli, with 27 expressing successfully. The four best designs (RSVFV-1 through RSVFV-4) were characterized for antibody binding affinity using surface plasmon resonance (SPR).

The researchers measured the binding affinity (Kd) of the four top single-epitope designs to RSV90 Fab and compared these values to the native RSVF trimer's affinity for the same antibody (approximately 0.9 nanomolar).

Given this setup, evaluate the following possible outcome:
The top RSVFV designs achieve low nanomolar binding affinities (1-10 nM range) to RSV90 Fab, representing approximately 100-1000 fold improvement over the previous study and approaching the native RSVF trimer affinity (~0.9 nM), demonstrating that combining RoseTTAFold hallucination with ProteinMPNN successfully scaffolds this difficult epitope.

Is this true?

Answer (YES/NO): NO